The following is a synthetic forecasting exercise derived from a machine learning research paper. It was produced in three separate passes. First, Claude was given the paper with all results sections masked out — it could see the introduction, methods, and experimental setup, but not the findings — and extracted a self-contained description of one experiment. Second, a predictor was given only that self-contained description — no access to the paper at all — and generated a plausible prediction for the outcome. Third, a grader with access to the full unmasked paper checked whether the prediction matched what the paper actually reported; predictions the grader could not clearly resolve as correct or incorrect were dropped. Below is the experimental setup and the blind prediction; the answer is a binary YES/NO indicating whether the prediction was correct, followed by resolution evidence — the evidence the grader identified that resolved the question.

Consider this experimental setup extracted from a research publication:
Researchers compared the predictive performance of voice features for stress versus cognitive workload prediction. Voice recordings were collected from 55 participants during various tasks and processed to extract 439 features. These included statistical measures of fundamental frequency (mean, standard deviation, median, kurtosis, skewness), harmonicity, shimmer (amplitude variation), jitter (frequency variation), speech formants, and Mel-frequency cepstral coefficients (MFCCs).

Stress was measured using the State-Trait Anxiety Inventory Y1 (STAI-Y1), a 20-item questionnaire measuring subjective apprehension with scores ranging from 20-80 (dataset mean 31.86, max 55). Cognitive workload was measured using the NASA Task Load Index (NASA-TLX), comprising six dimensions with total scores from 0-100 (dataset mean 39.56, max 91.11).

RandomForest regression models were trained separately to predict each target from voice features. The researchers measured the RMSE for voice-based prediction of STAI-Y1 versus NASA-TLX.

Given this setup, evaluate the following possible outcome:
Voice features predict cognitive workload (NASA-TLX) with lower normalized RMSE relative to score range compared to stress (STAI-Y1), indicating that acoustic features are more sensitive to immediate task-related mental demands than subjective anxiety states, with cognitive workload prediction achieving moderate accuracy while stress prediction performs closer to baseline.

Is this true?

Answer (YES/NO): NO